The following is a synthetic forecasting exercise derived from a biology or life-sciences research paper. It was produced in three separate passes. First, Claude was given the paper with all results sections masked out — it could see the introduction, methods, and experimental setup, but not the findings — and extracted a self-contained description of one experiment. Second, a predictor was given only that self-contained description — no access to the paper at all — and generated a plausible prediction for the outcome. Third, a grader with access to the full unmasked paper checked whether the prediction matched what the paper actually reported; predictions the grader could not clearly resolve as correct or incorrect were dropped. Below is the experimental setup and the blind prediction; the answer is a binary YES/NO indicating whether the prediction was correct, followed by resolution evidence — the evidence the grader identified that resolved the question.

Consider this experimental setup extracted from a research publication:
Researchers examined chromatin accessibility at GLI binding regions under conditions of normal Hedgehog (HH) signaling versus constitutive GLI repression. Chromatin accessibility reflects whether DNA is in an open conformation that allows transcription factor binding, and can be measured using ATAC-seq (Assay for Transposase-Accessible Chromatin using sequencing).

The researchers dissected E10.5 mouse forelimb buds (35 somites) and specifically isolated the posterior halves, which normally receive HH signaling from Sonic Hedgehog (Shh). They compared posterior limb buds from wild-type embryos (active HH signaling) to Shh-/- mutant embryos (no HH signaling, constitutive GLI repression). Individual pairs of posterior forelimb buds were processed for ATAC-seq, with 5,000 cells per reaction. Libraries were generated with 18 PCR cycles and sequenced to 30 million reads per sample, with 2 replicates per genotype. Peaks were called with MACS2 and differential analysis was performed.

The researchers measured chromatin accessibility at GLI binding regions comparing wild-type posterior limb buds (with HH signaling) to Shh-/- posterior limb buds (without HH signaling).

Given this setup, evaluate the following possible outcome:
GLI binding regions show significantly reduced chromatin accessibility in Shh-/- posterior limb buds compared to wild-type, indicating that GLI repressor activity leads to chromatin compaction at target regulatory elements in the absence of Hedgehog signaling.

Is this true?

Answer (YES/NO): NO